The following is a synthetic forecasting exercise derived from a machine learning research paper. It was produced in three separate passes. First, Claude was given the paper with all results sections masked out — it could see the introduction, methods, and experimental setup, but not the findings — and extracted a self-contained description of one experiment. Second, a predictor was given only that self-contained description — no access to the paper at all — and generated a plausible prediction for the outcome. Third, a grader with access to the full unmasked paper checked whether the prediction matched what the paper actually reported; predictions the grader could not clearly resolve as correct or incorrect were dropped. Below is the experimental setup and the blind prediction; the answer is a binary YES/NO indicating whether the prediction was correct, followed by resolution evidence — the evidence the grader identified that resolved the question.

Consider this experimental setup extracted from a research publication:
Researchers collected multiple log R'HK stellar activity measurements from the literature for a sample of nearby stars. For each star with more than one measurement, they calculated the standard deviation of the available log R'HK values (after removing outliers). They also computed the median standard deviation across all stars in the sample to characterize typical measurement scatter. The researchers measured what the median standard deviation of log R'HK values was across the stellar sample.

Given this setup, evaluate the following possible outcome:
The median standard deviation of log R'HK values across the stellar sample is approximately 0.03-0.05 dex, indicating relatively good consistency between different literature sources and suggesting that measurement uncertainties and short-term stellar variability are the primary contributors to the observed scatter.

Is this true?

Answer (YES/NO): YES